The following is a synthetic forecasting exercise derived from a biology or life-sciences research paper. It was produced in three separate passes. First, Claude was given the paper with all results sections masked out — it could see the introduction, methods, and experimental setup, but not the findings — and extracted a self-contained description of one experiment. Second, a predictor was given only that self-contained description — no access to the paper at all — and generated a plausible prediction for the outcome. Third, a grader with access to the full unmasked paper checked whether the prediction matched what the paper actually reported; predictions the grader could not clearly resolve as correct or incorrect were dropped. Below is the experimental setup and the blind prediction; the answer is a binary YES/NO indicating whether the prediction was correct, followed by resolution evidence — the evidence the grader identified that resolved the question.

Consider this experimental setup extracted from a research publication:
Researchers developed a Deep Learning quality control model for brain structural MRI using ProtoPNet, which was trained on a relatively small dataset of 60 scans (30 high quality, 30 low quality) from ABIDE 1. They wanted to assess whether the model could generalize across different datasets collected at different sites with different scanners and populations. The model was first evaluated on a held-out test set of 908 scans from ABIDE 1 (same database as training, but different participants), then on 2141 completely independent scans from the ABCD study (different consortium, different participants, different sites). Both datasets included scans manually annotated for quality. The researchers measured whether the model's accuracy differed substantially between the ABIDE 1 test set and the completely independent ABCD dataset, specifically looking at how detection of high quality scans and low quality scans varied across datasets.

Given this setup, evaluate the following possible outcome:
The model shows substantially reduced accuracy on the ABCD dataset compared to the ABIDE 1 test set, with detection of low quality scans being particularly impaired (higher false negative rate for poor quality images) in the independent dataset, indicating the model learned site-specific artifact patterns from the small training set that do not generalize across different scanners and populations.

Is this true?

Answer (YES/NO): NO